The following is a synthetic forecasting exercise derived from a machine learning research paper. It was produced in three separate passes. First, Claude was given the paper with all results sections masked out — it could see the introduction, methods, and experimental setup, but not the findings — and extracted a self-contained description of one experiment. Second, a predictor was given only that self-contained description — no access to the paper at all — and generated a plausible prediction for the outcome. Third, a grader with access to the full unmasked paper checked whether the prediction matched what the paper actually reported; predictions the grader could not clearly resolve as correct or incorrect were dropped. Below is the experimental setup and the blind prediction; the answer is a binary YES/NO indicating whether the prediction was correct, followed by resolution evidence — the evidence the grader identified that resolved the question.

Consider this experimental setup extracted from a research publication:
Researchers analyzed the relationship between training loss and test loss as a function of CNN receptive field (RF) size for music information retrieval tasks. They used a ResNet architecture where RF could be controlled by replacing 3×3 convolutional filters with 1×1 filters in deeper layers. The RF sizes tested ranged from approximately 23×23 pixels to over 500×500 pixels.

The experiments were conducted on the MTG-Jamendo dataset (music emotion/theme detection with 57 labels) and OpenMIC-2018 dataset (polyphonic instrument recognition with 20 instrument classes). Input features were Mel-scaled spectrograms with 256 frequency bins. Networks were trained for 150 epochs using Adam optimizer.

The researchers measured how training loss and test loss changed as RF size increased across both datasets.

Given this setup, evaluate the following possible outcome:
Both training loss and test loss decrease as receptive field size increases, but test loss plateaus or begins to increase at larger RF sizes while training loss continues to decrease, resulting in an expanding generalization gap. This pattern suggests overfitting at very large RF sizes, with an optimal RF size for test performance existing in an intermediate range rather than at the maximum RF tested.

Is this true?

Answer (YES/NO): NO